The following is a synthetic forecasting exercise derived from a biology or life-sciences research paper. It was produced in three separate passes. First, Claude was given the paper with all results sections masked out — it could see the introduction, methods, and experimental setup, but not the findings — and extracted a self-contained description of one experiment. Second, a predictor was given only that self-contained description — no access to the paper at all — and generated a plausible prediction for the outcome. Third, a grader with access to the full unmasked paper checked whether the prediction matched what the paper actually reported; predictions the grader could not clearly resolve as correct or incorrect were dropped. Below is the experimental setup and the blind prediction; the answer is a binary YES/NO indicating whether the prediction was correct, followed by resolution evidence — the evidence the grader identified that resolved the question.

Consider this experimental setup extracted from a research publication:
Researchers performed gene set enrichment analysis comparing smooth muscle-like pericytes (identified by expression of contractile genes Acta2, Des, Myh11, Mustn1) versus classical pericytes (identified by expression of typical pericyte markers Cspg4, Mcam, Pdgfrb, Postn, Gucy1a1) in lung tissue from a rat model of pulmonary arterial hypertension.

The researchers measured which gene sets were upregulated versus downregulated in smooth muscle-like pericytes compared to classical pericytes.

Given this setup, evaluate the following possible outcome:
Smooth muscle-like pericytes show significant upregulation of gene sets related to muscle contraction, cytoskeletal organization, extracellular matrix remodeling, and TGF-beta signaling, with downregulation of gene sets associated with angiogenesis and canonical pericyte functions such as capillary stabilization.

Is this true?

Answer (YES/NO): NO